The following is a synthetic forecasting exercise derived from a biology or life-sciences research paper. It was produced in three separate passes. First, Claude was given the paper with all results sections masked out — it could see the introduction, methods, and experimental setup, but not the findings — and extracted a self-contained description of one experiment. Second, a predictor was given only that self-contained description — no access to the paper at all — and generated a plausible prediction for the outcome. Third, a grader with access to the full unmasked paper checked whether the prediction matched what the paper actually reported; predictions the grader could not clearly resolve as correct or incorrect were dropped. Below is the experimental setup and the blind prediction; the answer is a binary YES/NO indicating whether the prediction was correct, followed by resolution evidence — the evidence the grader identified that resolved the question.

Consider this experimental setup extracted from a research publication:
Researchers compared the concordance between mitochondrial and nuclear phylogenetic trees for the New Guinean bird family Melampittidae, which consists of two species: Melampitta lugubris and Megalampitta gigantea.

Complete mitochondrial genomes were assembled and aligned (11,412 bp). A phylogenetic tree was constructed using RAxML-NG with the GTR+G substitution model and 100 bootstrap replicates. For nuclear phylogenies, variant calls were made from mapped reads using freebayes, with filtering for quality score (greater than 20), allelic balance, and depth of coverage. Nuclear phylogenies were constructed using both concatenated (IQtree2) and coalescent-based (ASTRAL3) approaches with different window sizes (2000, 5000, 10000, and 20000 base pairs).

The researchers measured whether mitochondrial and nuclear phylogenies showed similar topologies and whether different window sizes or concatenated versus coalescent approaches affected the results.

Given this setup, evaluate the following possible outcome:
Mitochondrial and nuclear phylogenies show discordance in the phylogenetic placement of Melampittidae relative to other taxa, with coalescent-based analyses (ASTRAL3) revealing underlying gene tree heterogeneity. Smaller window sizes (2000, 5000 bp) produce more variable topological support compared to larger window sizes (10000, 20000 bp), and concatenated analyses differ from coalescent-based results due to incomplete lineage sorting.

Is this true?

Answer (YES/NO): NO